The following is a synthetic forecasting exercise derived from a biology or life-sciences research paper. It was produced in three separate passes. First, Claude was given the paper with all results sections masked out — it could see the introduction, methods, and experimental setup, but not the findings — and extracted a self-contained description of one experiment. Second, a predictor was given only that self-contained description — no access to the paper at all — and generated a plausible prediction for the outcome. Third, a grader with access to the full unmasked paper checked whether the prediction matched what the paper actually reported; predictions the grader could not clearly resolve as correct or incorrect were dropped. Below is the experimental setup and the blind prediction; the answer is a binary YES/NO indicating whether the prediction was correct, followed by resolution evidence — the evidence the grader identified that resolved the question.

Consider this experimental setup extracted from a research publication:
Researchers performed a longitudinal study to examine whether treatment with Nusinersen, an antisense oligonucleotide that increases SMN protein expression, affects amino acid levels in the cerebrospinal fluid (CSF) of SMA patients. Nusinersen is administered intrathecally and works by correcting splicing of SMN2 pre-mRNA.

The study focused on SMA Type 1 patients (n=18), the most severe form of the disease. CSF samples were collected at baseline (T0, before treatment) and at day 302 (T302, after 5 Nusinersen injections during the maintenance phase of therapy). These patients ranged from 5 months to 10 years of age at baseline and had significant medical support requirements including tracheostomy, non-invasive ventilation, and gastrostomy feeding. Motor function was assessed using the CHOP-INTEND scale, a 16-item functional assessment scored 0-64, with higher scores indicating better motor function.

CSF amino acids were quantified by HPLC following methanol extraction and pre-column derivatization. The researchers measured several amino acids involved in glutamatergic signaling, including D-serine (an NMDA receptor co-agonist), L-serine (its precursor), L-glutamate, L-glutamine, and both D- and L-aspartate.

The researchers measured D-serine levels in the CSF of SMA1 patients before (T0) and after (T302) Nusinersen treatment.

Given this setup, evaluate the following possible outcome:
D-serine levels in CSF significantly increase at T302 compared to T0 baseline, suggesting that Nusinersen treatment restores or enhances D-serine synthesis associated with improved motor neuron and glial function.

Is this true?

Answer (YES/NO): NO